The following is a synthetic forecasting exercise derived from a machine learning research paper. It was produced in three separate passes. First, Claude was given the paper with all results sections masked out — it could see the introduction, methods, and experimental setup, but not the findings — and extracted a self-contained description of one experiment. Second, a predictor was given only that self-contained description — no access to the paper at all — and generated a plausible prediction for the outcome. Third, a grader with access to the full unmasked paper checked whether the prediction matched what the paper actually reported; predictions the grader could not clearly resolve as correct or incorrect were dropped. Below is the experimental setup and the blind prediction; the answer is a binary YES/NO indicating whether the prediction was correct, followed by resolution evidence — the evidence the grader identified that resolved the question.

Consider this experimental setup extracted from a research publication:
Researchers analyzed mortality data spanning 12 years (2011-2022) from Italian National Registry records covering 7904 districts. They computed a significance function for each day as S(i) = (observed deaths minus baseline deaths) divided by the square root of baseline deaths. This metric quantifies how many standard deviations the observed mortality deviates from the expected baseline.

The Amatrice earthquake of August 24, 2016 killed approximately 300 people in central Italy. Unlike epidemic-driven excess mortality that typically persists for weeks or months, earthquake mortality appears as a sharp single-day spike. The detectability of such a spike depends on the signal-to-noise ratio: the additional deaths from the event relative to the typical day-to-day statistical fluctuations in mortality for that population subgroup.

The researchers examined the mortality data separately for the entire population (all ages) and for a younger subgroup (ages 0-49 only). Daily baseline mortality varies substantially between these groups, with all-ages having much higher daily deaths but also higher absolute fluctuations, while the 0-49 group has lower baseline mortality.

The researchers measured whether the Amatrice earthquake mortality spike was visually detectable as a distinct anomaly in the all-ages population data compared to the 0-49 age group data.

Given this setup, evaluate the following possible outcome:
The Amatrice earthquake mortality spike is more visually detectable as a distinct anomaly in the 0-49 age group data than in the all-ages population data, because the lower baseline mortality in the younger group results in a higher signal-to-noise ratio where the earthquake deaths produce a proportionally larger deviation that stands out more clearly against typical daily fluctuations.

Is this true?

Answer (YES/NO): YES